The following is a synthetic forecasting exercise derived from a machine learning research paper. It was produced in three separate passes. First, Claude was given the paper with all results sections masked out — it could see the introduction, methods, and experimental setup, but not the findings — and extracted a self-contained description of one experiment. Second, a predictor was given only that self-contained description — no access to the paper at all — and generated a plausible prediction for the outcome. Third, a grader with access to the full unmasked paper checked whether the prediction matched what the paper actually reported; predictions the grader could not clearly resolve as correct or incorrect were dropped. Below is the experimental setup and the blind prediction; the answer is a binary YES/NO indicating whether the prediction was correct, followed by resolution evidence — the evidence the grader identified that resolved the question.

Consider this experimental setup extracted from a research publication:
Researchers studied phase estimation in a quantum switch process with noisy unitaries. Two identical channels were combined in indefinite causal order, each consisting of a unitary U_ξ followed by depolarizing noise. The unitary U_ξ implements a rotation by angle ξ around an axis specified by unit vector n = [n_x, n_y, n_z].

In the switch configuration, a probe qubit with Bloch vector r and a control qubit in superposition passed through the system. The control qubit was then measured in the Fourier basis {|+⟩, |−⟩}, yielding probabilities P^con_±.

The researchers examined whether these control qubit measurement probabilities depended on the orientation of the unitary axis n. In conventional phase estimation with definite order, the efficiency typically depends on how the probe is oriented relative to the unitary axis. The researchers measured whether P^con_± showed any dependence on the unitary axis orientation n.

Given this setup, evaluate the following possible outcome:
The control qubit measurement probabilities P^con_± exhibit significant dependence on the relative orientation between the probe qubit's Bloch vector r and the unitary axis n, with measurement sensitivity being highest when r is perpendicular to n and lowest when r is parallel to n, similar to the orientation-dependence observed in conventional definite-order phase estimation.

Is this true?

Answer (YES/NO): NO